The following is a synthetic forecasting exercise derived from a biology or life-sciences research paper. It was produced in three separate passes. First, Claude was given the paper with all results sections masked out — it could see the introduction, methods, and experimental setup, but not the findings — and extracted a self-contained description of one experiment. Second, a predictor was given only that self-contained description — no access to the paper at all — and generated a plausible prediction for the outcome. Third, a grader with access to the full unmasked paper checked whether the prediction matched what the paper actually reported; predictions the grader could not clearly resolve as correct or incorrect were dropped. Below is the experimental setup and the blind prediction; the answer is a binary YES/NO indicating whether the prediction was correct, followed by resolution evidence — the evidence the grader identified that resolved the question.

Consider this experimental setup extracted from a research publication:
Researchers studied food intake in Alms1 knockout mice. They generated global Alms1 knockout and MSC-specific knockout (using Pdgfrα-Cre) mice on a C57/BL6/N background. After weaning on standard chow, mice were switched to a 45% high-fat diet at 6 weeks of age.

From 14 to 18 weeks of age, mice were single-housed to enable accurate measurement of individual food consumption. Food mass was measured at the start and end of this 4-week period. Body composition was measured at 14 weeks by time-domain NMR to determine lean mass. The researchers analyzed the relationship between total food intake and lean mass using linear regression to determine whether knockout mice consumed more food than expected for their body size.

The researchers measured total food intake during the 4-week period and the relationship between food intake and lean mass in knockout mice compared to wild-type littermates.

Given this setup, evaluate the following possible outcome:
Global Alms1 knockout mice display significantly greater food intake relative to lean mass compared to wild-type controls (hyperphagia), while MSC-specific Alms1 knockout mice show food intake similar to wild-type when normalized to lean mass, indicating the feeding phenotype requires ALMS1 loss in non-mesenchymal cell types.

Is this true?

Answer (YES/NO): NO